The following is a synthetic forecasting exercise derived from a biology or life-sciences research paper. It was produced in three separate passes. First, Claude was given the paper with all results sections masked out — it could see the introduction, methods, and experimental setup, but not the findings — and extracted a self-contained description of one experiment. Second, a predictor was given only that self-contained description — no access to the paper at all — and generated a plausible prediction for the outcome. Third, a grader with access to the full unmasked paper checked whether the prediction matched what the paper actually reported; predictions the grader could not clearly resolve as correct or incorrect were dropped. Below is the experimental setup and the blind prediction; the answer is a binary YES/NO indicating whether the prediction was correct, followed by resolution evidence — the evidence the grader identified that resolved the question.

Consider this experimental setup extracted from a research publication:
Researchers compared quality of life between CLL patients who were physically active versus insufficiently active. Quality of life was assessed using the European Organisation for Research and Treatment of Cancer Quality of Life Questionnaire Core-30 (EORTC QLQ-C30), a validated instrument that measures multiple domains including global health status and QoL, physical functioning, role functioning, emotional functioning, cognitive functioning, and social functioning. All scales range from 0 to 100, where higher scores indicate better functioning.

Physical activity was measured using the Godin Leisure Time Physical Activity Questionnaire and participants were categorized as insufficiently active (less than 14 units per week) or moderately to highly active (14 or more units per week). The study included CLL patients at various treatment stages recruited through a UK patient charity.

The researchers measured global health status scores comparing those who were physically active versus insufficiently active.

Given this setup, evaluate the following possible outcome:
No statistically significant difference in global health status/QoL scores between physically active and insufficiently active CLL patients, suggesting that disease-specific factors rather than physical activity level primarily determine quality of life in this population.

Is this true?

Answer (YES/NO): NO